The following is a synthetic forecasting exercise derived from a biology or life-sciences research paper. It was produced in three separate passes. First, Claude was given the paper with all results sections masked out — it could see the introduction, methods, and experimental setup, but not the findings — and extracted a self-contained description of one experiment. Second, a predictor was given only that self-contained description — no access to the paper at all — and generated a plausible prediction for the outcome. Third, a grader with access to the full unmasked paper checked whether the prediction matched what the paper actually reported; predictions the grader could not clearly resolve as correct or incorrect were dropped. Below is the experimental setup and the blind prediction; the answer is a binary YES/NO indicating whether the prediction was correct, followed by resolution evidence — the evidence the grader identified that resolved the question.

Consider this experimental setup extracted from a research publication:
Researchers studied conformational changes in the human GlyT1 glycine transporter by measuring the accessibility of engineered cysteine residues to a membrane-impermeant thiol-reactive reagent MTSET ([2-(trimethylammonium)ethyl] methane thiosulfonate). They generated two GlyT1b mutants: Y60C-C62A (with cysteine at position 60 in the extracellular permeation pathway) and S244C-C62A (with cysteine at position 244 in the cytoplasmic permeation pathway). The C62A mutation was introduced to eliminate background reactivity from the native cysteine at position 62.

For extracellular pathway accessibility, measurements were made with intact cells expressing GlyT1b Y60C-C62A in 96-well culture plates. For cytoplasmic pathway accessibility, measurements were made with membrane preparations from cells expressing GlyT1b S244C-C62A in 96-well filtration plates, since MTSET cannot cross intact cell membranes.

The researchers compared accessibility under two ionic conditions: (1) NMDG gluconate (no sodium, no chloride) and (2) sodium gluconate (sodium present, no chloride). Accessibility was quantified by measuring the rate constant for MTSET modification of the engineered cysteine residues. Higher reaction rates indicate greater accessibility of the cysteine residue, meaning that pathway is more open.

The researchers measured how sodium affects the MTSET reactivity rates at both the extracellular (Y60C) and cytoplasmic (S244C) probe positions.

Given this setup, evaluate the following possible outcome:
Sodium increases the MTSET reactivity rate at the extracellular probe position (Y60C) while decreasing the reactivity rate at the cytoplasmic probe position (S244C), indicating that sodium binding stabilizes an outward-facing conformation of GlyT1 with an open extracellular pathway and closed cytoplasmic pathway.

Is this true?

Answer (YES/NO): YES